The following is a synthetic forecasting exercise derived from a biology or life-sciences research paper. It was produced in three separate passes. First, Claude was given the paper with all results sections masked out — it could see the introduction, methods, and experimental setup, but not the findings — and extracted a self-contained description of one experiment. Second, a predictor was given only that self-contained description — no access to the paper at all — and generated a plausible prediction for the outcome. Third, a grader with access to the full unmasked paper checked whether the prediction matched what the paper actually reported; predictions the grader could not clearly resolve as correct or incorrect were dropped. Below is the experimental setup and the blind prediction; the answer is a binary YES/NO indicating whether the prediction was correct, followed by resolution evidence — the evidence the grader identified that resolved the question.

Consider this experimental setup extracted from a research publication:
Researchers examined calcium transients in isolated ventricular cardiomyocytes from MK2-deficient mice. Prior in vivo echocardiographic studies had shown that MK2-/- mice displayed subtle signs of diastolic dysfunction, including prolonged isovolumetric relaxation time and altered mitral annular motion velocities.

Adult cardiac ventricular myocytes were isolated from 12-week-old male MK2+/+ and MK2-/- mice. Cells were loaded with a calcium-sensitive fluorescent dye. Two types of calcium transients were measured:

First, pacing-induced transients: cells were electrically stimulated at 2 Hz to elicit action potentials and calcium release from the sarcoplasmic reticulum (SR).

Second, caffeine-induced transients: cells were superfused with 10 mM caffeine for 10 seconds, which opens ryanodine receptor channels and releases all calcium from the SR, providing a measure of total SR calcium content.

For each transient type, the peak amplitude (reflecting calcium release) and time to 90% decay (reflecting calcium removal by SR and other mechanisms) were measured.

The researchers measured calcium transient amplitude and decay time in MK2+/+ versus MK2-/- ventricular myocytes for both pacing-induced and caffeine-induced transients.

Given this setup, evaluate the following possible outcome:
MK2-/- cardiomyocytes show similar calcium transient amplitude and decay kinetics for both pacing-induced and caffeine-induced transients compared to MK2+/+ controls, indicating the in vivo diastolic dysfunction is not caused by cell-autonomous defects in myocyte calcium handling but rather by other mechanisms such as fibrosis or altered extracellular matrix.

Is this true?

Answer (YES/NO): YES